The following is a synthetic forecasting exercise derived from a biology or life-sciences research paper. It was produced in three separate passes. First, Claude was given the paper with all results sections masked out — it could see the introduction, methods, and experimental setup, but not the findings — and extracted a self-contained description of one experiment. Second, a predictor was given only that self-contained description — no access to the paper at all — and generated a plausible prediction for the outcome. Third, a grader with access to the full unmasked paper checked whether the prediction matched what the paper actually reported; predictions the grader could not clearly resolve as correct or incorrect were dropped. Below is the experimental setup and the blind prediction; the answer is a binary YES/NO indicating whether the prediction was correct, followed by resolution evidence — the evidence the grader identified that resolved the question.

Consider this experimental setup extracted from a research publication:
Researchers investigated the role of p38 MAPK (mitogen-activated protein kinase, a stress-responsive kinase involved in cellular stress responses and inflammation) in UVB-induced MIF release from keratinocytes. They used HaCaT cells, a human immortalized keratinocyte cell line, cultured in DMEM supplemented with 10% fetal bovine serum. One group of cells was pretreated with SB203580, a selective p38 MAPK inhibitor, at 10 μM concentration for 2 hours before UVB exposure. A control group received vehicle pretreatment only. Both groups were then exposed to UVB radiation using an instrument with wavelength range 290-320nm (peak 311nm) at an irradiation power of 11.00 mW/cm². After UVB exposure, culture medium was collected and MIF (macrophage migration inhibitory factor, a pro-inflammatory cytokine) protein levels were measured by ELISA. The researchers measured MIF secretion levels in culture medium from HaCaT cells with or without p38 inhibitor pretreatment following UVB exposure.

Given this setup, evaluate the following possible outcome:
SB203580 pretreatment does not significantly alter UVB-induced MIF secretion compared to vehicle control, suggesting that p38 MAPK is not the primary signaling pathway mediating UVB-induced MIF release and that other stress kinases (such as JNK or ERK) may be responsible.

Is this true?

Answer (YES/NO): NO